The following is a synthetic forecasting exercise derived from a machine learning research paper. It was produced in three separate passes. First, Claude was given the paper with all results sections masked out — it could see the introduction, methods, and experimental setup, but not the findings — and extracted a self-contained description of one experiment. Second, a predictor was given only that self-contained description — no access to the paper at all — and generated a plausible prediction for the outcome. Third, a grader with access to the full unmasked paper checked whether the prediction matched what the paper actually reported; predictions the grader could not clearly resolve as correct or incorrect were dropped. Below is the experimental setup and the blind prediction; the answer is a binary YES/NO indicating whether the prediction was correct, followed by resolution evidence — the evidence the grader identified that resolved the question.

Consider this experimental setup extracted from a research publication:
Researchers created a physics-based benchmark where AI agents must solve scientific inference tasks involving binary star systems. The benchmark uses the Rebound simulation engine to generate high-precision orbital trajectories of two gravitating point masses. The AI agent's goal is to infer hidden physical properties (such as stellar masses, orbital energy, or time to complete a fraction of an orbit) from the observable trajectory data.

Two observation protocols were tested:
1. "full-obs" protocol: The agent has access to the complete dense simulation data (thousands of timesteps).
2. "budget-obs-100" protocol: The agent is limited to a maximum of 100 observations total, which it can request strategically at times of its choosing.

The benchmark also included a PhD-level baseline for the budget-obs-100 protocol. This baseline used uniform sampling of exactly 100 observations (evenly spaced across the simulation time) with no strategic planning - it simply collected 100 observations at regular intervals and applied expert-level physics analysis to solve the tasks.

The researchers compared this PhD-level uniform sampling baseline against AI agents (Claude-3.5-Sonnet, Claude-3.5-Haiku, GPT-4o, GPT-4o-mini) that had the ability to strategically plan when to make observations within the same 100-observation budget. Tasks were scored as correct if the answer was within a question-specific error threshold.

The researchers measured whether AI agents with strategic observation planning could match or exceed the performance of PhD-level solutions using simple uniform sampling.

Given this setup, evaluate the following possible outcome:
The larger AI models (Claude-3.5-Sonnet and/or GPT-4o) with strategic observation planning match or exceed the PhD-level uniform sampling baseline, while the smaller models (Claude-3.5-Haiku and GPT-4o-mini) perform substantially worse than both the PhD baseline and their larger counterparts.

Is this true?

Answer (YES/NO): NO